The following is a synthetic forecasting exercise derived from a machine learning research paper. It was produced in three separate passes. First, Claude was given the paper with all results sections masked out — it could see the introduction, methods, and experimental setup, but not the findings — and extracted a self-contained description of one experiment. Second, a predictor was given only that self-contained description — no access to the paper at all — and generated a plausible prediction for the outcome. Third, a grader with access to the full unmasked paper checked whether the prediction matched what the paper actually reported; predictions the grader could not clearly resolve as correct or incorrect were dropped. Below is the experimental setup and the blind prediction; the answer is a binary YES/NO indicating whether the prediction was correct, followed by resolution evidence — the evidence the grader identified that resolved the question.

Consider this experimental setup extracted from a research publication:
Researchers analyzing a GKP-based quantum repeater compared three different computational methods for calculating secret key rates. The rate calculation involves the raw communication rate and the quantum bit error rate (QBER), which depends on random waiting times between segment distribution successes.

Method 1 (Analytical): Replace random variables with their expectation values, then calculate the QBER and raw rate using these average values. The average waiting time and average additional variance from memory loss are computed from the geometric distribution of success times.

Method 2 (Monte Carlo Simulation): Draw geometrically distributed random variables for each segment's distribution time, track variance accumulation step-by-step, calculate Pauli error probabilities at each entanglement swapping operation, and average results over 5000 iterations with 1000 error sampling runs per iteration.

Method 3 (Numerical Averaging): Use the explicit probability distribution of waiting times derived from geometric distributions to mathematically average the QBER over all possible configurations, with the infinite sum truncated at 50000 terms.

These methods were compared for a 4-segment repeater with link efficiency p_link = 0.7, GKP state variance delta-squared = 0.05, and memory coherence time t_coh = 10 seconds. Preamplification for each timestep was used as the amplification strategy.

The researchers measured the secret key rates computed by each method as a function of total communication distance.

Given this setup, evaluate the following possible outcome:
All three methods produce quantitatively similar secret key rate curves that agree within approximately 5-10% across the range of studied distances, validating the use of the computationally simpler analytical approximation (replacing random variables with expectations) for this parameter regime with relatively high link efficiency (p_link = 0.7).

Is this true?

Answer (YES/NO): YES